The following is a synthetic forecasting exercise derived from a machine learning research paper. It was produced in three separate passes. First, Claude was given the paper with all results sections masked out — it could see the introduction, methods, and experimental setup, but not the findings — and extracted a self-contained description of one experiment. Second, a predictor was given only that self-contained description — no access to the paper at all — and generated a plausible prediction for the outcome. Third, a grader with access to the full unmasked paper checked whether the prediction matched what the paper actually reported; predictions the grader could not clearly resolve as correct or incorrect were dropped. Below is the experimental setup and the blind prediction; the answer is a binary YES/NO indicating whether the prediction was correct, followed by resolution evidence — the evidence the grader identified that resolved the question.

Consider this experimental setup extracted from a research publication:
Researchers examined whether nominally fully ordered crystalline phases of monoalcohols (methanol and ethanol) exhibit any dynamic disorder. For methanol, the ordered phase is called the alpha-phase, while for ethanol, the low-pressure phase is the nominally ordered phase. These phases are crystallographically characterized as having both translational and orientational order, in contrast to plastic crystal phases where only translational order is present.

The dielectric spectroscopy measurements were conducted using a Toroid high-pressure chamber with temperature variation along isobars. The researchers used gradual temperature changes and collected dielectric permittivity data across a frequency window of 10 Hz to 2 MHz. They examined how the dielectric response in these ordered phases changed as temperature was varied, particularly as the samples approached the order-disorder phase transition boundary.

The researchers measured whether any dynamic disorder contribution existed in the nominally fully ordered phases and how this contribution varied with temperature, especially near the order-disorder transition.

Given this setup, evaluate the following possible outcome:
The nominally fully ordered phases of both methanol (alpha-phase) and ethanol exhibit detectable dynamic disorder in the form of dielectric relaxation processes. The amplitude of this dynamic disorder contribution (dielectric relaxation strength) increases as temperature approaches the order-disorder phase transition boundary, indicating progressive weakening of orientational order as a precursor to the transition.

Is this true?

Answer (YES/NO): YES